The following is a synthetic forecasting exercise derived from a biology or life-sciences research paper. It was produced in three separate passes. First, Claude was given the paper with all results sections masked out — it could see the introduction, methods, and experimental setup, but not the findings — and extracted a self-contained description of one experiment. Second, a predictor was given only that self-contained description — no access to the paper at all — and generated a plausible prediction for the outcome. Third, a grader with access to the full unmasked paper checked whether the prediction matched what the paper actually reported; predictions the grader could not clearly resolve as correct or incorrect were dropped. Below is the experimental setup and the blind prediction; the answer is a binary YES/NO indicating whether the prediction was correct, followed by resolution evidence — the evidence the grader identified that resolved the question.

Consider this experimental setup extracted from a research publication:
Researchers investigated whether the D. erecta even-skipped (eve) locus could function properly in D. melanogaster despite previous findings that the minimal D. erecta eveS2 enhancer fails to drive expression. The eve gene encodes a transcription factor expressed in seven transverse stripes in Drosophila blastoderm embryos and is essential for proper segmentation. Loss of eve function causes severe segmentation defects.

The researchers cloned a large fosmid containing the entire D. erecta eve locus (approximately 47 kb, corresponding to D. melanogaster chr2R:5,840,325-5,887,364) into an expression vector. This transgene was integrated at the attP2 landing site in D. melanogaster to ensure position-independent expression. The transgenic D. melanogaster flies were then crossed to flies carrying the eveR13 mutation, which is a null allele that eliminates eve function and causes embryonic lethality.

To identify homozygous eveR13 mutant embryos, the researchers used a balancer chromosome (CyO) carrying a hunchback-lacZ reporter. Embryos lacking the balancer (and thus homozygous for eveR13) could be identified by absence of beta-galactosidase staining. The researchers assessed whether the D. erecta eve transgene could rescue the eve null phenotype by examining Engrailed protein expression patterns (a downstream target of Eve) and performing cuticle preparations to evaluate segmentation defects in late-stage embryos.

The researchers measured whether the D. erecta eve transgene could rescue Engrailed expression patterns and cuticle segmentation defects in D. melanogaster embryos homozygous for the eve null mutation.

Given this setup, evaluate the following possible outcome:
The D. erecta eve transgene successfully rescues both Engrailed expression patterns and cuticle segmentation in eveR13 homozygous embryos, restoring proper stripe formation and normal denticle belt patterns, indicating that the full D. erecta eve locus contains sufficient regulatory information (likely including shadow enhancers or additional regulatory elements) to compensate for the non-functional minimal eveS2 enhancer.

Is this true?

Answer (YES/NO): YES